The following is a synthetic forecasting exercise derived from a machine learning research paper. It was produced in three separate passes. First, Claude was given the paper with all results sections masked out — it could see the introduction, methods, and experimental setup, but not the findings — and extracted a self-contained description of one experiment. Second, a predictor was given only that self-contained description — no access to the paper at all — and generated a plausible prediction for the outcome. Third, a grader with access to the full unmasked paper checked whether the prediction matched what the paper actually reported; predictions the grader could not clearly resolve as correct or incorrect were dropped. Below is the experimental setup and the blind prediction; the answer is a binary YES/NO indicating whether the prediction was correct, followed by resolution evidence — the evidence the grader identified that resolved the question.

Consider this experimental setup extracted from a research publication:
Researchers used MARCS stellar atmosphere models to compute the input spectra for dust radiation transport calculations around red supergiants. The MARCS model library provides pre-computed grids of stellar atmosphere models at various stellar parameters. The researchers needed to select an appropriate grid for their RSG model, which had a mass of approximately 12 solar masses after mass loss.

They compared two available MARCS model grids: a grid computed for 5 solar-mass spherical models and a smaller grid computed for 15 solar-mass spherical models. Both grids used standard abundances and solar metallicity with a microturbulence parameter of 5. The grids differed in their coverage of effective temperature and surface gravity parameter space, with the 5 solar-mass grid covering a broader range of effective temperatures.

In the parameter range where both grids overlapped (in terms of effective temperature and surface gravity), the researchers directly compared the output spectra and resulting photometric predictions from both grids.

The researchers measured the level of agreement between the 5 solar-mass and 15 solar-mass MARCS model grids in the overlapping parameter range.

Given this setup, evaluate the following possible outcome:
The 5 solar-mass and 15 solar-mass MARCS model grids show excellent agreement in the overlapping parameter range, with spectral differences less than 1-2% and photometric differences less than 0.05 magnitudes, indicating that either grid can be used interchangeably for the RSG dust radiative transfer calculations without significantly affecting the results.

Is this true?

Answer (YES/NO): NO